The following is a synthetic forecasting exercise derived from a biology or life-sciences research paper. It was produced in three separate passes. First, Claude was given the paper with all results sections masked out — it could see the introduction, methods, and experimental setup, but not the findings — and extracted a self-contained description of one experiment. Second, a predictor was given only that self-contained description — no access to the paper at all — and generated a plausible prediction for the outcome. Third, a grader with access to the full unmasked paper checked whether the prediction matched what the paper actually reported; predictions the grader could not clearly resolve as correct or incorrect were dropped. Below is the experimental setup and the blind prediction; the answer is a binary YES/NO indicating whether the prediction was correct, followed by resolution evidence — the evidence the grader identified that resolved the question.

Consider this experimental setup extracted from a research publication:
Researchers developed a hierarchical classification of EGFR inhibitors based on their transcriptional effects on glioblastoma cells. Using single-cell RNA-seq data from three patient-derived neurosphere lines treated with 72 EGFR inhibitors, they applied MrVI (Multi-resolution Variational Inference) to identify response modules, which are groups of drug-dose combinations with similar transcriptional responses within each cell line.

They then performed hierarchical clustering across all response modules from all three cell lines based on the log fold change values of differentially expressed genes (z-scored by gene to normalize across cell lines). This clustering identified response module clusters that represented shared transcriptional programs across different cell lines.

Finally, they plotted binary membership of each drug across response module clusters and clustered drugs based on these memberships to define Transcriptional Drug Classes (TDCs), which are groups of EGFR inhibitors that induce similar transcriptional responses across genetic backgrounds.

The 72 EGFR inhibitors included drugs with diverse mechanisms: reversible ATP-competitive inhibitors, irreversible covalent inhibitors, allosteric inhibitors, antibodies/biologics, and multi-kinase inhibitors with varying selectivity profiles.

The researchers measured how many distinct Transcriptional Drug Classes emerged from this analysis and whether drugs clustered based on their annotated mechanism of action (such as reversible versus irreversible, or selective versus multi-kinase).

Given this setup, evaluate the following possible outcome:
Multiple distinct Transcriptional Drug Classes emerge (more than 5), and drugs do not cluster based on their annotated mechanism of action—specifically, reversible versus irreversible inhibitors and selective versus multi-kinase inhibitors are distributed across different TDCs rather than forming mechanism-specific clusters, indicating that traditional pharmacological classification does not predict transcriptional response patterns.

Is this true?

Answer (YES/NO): YES